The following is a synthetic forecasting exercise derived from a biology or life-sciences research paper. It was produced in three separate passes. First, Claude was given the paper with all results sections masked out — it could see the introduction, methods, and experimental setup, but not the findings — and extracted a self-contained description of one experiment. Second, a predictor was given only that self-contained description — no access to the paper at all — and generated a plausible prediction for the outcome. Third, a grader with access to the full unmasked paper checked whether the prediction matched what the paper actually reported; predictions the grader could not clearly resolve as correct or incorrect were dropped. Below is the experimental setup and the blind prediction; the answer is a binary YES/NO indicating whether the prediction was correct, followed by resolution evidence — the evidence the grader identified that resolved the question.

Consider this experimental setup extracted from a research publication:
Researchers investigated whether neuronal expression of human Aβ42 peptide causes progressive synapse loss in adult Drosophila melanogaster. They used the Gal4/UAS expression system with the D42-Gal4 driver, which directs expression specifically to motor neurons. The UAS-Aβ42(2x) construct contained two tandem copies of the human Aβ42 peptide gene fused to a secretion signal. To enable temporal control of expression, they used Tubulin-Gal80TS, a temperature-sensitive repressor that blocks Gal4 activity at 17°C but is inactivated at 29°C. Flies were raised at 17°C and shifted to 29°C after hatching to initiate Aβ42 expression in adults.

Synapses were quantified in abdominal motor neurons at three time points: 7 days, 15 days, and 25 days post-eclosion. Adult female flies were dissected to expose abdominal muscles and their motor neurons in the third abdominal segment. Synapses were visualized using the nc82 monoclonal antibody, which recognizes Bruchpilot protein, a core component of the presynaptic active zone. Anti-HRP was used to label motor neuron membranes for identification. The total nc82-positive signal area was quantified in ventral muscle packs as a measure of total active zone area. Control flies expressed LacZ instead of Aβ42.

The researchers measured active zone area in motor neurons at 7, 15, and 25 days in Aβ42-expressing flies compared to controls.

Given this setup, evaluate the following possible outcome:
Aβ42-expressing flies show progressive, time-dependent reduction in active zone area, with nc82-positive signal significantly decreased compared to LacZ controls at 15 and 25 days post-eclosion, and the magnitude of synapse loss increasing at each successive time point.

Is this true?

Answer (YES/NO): YES